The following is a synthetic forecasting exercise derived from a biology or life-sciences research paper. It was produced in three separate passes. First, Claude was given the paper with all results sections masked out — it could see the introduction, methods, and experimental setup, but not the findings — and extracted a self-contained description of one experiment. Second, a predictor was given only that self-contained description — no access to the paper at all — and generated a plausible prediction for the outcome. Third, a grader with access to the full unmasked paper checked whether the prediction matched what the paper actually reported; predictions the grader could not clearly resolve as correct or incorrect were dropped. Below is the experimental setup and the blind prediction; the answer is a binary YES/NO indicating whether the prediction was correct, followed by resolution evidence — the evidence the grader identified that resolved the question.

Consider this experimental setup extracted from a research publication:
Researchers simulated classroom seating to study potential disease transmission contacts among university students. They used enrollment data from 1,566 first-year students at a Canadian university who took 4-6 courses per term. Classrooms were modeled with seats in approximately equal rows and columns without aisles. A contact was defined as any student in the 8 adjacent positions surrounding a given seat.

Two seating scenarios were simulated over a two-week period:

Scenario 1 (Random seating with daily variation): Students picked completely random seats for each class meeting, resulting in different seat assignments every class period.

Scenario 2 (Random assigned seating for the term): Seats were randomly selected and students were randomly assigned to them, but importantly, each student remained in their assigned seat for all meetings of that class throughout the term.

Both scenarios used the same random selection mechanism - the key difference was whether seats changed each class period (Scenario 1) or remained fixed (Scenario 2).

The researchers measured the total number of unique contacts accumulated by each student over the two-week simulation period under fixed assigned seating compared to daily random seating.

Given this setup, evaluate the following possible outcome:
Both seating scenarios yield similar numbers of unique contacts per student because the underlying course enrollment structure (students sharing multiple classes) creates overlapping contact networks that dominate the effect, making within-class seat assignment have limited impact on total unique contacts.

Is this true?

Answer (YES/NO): NO